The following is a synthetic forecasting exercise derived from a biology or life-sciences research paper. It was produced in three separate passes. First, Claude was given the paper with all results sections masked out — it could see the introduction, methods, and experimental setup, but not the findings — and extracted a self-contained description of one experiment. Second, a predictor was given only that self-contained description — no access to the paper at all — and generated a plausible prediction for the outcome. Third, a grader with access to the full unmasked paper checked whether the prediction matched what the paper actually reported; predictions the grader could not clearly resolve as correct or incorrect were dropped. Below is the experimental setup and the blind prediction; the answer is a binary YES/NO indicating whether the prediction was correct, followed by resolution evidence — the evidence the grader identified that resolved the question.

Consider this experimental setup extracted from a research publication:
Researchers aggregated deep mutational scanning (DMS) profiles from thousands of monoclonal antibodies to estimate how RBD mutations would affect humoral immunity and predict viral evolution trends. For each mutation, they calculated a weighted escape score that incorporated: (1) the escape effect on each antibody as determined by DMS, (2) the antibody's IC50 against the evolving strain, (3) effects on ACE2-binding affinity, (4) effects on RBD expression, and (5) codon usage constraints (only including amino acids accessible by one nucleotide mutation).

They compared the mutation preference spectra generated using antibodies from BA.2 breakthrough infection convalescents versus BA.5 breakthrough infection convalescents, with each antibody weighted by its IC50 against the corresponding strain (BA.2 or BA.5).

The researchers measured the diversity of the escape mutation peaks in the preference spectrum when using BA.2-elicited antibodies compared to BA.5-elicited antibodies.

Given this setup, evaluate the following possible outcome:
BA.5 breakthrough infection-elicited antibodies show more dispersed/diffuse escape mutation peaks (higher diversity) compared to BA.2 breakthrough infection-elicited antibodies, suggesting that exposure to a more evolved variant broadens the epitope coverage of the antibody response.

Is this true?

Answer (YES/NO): NO